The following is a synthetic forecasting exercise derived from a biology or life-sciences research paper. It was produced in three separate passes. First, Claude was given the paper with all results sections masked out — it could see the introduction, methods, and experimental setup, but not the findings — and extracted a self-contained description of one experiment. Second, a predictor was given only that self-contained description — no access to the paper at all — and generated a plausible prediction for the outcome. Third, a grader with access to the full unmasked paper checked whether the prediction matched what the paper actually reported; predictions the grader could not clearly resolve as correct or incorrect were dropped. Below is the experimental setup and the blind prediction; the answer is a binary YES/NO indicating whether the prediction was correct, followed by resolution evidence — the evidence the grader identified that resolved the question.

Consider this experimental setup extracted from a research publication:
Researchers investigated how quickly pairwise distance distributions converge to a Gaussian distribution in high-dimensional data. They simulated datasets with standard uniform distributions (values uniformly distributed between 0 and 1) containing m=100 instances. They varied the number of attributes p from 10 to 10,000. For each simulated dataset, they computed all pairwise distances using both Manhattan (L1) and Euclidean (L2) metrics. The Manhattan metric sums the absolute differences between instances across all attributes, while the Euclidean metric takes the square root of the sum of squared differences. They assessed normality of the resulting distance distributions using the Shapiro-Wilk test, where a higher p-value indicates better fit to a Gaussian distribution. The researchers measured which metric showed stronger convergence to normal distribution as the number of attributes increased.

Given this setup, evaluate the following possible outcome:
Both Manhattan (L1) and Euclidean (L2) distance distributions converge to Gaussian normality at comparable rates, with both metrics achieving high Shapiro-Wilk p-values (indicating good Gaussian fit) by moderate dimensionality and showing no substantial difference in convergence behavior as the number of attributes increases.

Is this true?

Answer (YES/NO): NO